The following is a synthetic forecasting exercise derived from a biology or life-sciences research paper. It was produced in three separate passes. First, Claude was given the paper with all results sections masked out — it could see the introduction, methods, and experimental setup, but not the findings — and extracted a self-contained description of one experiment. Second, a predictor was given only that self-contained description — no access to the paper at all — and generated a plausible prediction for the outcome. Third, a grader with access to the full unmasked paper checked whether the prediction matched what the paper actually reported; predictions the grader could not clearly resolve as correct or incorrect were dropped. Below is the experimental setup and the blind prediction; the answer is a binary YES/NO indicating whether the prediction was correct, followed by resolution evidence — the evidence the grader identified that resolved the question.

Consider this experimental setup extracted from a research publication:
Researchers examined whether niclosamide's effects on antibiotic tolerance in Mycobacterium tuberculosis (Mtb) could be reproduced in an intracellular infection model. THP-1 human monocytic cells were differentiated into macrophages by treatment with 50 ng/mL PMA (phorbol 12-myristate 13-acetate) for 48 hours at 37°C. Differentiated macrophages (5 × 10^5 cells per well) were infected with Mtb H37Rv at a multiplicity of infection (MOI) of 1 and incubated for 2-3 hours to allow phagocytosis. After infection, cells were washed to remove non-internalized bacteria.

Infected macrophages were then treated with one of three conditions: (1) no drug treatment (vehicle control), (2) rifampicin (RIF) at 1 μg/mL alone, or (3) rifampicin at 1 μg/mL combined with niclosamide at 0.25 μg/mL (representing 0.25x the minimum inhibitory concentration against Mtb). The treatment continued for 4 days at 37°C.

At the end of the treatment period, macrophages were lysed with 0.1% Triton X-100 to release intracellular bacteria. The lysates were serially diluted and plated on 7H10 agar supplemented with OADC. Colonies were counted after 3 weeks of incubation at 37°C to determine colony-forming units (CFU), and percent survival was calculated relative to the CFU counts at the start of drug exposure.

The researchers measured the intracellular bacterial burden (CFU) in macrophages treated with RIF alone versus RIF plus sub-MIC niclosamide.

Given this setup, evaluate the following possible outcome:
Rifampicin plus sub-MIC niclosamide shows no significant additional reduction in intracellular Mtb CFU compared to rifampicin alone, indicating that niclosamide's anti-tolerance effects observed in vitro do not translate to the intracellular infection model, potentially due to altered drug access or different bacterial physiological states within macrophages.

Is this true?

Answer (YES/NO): NO